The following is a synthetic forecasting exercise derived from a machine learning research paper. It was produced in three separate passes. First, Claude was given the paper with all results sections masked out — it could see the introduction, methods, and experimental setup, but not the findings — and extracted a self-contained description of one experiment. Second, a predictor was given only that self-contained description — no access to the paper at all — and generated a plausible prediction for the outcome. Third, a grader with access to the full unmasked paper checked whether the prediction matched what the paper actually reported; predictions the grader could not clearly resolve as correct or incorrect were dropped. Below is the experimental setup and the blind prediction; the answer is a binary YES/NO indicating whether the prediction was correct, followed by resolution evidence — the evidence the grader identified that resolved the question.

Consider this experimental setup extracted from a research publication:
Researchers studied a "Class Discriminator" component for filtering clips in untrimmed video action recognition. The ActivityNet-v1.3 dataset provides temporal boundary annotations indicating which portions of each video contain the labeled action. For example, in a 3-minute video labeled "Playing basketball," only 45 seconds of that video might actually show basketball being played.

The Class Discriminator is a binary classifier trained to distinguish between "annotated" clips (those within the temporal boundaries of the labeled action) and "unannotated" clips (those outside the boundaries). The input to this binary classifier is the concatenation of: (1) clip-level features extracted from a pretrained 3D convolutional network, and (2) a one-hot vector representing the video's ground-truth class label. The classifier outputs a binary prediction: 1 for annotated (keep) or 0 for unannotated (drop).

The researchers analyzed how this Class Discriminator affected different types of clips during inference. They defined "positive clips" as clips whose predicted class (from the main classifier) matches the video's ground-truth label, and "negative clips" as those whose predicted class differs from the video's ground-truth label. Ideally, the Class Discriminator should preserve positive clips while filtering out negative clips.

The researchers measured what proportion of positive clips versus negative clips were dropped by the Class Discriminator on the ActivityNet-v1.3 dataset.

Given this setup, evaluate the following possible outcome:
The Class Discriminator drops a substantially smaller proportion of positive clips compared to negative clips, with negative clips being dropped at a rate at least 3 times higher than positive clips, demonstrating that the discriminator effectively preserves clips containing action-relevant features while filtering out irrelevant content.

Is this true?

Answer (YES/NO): YES